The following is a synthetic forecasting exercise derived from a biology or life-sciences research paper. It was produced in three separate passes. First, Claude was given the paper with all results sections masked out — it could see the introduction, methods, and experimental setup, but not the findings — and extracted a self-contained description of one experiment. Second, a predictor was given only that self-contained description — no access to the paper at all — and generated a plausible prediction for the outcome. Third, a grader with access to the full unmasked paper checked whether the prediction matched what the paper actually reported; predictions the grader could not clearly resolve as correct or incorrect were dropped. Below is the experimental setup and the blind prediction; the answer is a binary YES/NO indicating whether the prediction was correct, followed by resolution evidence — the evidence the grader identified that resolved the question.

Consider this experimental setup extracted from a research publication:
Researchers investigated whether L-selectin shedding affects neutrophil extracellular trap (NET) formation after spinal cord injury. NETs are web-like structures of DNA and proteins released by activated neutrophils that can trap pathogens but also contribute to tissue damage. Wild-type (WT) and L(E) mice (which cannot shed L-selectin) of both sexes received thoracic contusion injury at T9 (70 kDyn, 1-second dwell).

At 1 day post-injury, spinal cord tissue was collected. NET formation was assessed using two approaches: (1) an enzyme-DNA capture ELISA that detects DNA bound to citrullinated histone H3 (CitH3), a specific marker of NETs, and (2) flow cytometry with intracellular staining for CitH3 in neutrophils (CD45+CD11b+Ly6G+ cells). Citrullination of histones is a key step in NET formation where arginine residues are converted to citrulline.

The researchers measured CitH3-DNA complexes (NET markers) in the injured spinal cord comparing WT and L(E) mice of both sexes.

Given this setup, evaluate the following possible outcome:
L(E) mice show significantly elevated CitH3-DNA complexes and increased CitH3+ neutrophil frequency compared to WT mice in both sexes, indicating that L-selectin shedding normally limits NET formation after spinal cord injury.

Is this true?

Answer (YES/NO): NO